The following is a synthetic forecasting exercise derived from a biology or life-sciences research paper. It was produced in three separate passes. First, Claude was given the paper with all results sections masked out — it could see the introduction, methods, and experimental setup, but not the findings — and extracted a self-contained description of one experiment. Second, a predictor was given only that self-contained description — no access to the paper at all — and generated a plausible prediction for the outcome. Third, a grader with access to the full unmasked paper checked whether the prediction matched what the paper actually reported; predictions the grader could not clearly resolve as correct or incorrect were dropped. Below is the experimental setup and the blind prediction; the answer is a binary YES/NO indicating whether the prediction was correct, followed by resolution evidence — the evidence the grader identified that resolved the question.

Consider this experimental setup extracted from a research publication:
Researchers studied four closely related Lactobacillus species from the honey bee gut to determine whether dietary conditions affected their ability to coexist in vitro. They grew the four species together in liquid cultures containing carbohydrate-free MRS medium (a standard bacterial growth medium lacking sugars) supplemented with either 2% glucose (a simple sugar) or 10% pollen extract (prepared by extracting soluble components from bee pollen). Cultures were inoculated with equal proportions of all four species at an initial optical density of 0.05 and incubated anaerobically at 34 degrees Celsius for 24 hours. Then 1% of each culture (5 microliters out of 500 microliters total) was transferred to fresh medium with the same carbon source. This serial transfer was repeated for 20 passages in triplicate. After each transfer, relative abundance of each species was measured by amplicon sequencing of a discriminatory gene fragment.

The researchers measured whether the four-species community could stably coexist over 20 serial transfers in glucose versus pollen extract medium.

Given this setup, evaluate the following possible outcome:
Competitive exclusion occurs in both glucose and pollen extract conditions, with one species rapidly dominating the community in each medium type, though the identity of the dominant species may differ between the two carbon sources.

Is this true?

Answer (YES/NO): NO